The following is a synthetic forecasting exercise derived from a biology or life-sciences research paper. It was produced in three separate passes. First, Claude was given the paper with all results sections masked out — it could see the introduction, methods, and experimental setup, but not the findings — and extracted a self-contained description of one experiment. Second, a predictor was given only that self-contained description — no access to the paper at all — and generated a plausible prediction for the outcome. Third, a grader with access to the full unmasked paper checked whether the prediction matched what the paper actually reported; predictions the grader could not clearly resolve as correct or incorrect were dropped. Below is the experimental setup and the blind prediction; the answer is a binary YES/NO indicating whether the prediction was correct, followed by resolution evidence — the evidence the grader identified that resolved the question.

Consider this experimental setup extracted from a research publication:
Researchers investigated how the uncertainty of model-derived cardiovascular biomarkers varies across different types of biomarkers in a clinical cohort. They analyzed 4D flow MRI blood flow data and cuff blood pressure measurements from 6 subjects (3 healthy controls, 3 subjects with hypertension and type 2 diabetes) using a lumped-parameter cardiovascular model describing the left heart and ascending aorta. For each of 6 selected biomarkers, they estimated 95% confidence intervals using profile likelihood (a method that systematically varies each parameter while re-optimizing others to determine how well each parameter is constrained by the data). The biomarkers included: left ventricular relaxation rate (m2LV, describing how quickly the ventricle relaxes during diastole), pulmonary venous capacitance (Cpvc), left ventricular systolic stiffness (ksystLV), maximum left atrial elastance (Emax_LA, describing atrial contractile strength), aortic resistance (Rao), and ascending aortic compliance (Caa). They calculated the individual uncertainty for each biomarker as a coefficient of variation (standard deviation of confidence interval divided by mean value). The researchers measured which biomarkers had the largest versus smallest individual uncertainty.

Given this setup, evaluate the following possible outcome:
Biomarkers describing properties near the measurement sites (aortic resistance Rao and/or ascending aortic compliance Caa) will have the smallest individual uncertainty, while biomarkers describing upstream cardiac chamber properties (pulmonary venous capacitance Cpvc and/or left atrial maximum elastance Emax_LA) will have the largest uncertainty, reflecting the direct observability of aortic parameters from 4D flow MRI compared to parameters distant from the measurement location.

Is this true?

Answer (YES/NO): NO